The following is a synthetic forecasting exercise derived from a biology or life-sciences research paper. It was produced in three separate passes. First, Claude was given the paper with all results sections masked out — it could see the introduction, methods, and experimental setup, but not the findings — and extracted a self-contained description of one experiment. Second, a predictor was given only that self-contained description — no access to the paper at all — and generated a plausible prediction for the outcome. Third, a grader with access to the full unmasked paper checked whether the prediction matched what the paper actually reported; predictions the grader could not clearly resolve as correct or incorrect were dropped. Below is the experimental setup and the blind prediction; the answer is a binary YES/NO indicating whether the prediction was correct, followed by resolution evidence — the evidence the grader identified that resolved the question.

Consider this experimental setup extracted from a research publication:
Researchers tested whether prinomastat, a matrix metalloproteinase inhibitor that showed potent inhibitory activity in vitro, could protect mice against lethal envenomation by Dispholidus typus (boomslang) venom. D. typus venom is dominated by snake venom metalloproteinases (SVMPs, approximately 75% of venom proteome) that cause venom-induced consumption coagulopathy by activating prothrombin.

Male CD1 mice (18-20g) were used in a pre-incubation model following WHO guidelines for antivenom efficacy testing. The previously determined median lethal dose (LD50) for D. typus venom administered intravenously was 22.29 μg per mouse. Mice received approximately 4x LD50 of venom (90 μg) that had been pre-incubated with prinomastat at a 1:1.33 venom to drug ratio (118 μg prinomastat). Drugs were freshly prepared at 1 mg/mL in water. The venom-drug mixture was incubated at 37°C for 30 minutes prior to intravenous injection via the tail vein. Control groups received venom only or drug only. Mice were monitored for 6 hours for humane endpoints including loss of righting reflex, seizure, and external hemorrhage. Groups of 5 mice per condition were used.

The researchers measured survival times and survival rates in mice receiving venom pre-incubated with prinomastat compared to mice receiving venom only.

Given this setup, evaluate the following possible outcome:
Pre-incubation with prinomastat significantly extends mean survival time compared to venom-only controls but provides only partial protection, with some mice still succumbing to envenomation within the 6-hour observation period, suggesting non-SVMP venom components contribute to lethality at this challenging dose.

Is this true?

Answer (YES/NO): NO